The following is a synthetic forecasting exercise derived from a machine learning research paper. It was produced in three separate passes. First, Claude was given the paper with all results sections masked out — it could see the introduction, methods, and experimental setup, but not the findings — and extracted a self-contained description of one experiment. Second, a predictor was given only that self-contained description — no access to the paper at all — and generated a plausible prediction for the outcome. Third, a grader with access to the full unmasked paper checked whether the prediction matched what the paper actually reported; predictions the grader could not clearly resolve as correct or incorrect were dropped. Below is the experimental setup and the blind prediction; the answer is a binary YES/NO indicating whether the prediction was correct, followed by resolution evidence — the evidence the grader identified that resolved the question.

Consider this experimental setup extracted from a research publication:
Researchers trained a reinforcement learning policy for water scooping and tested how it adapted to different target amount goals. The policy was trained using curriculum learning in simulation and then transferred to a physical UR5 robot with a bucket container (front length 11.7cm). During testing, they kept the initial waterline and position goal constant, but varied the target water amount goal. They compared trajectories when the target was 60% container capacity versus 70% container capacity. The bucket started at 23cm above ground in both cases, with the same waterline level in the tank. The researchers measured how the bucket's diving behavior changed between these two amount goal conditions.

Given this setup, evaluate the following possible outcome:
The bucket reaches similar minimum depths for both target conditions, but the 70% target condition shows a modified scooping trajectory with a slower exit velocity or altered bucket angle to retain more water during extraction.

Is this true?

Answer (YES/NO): NO